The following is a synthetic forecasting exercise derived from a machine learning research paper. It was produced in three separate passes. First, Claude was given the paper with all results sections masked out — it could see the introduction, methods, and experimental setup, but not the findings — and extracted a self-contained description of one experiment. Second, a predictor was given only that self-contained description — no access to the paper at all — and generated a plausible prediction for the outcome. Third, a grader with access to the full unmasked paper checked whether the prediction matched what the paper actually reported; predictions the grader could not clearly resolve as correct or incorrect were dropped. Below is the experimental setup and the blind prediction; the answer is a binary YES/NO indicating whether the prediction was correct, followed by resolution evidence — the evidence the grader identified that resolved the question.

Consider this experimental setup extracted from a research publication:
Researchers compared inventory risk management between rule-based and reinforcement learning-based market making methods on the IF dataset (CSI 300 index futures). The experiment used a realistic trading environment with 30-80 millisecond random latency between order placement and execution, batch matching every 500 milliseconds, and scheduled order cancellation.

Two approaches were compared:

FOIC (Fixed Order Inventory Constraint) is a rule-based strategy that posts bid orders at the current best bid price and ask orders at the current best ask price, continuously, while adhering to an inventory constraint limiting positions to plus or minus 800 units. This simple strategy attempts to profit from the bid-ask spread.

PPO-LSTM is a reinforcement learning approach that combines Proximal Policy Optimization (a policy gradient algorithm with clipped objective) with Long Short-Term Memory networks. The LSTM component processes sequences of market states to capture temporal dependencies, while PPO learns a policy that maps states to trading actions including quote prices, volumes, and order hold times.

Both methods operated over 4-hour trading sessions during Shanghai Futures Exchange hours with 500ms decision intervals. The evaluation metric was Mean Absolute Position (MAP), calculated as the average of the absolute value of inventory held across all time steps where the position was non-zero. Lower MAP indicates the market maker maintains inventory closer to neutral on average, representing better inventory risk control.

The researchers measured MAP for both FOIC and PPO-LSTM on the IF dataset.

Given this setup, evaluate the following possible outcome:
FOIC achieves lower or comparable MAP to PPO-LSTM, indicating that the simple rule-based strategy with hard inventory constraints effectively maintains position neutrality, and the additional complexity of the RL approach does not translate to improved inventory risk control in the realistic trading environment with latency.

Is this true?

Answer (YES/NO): NO